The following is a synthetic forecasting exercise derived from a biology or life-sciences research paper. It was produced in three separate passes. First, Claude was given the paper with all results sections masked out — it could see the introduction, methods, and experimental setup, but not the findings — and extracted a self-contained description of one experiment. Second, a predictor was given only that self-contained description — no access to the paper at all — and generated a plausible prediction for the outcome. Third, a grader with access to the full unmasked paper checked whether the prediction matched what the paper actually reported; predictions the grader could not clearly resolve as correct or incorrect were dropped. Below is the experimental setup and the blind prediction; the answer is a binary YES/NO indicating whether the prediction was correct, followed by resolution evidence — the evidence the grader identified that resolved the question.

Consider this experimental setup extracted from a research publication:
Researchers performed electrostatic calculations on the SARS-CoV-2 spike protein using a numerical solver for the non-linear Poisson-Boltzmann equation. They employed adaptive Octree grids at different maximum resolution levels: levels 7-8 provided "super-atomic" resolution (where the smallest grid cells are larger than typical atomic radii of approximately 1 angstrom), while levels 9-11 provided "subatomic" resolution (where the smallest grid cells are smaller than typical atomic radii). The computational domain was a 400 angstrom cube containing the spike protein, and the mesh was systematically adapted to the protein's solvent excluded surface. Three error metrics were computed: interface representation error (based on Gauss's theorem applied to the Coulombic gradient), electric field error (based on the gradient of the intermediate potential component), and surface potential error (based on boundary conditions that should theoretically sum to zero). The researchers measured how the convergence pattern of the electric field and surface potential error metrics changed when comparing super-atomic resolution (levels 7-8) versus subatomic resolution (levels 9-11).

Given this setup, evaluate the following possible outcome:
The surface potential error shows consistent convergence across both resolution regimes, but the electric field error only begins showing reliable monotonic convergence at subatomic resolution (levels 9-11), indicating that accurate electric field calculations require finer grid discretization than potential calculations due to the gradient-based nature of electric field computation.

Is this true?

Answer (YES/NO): NO